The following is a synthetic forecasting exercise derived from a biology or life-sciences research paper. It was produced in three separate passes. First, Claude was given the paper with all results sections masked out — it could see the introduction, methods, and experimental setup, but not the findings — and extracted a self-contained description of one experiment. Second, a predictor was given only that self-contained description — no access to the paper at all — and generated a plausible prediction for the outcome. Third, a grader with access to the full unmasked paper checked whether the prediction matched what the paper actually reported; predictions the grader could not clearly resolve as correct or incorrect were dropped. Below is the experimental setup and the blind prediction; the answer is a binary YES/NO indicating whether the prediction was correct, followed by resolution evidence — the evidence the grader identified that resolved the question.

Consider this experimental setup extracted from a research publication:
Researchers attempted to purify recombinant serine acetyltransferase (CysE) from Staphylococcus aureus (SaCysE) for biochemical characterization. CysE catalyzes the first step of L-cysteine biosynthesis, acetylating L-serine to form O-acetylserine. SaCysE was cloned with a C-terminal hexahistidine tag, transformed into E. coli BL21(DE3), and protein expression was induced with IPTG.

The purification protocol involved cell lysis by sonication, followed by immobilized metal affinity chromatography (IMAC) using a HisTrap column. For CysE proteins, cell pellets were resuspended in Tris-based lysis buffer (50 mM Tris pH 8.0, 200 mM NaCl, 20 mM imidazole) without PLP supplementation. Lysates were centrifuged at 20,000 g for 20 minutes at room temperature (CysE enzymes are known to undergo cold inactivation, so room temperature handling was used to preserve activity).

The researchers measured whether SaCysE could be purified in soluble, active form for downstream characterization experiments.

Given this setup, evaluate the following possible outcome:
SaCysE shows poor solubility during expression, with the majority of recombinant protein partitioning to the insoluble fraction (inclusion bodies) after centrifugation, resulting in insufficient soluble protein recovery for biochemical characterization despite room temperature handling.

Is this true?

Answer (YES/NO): YES